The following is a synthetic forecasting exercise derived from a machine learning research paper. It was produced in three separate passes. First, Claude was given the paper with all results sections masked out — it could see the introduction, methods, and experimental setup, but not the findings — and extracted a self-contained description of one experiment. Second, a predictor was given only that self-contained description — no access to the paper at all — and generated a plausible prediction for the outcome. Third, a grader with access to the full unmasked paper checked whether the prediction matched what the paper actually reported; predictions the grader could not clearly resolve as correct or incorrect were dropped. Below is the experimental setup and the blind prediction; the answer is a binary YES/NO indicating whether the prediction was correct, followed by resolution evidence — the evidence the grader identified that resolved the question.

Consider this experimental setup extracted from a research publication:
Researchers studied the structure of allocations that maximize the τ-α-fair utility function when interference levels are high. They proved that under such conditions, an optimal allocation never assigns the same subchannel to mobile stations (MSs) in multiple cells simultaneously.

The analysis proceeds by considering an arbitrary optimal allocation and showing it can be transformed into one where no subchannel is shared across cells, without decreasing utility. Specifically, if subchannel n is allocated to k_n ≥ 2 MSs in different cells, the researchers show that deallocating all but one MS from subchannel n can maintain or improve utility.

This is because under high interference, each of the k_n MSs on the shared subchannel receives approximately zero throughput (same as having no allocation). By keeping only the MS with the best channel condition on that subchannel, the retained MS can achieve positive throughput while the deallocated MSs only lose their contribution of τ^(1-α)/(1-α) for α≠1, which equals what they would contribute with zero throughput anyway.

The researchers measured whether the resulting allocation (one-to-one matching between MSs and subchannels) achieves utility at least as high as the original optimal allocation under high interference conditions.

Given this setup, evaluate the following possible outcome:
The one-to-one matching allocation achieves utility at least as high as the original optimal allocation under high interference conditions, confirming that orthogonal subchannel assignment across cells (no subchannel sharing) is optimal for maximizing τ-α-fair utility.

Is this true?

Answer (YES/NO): YES